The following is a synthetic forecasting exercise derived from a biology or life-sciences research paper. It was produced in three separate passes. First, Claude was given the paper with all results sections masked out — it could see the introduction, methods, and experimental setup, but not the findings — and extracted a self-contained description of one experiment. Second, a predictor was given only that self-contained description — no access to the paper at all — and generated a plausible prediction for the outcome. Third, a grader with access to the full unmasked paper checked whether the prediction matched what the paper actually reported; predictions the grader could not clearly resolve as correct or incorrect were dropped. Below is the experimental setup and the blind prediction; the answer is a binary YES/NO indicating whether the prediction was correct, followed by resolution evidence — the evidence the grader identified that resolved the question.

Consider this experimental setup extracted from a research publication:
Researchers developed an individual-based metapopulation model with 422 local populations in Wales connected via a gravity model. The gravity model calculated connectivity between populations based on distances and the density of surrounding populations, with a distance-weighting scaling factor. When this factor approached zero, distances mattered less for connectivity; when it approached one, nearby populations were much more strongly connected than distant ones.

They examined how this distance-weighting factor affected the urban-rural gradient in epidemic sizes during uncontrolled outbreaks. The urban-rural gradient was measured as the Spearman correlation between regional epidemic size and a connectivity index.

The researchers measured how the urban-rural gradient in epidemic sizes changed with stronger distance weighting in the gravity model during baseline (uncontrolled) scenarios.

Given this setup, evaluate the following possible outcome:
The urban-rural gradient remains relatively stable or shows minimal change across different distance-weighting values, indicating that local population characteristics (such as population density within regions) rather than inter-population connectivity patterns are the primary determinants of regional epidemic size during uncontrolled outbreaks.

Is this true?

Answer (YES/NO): NO